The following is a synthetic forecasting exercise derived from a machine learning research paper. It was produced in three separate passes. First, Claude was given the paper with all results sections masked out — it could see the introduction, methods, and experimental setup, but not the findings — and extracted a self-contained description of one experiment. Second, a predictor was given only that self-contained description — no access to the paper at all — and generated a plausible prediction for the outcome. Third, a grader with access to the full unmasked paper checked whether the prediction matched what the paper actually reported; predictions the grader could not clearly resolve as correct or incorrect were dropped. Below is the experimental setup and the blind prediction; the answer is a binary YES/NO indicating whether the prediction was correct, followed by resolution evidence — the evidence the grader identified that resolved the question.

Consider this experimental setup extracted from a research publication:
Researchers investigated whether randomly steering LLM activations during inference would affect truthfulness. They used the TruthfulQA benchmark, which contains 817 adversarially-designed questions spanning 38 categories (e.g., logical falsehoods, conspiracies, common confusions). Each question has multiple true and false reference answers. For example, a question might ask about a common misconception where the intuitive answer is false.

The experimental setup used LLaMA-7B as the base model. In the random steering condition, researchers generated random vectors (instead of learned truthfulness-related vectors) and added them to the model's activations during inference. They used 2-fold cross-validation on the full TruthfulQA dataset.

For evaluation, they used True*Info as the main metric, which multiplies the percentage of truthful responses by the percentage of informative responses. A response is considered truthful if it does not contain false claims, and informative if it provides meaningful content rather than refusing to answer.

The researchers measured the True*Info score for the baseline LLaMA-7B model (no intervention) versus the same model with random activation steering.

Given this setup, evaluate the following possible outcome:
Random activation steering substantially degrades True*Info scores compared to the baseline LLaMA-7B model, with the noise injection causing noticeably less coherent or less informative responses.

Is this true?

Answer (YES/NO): NO